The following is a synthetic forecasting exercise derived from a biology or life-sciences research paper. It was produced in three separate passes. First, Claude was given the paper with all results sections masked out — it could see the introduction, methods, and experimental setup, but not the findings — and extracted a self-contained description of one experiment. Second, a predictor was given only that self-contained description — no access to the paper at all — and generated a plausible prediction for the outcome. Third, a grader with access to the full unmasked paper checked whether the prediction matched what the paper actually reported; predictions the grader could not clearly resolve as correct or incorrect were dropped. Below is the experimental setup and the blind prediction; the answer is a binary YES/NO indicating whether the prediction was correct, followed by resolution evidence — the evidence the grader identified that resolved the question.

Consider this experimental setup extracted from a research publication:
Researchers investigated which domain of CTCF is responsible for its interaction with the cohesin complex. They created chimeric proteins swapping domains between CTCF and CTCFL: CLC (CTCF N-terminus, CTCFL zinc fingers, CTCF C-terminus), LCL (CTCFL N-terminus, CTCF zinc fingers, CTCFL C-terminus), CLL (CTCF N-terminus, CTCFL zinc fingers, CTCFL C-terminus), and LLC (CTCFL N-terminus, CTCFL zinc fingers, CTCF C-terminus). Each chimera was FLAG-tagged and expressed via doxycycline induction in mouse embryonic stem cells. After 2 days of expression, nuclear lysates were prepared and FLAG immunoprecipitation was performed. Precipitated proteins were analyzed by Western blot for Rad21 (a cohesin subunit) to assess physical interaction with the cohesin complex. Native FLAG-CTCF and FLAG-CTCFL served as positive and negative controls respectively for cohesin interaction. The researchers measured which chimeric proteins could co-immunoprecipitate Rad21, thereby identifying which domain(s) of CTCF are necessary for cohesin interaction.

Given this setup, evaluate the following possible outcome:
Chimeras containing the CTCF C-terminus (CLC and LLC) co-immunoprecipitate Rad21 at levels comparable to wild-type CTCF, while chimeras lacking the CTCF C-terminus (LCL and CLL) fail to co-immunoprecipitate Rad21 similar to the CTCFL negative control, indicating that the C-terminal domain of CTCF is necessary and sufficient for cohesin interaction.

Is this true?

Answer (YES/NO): NO